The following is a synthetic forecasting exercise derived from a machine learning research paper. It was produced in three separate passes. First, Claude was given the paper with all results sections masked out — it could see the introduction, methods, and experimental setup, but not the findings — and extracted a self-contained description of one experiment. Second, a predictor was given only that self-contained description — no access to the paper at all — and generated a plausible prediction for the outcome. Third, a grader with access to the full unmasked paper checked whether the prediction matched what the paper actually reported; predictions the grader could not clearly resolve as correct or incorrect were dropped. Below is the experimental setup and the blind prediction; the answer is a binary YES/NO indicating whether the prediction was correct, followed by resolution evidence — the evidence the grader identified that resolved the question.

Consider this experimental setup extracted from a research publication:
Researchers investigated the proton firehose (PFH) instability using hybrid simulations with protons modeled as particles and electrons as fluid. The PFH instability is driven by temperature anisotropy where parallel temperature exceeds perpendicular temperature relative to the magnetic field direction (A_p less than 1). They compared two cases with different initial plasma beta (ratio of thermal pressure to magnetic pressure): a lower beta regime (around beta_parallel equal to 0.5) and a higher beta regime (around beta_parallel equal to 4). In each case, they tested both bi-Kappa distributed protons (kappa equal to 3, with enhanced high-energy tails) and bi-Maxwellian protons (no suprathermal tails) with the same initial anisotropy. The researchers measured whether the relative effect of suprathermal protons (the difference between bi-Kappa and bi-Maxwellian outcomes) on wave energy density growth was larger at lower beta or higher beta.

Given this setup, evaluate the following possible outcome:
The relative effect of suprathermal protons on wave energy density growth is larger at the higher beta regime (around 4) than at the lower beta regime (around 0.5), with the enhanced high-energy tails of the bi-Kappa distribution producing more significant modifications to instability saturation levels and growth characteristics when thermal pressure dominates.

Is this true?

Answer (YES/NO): NO